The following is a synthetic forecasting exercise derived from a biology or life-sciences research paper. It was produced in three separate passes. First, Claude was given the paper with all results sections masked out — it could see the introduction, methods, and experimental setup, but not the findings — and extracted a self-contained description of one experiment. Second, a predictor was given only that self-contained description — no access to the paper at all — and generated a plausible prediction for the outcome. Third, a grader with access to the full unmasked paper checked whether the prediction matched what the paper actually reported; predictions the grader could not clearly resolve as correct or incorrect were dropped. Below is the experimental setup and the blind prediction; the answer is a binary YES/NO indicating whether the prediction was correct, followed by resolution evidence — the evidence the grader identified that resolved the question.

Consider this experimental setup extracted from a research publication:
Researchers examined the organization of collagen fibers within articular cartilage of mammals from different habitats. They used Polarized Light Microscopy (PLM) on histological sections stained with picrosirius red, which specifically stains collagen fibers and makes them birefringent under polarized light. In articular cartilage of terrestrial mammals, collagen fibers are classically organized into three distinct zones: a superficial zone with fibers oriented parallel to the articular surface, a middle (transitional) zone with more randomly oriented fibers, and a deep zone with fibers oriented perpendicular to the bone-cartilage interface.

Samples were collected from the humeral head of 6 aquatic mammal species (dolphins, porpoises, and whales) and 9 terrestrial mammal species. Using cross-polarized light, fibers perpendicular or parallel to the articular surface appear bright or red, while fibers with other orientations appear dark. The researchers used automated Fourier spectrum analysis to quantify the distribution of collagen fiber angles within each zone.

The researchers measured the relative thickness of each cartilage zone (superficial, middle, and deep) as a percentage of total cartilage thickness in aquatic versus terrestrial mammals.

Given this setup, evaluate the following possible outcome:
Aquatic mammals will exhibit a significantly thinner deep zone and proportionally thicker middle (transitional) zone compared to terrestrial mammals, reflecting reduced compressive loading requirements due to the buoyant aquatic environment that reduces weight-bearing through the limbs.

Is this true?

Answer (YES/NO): YES